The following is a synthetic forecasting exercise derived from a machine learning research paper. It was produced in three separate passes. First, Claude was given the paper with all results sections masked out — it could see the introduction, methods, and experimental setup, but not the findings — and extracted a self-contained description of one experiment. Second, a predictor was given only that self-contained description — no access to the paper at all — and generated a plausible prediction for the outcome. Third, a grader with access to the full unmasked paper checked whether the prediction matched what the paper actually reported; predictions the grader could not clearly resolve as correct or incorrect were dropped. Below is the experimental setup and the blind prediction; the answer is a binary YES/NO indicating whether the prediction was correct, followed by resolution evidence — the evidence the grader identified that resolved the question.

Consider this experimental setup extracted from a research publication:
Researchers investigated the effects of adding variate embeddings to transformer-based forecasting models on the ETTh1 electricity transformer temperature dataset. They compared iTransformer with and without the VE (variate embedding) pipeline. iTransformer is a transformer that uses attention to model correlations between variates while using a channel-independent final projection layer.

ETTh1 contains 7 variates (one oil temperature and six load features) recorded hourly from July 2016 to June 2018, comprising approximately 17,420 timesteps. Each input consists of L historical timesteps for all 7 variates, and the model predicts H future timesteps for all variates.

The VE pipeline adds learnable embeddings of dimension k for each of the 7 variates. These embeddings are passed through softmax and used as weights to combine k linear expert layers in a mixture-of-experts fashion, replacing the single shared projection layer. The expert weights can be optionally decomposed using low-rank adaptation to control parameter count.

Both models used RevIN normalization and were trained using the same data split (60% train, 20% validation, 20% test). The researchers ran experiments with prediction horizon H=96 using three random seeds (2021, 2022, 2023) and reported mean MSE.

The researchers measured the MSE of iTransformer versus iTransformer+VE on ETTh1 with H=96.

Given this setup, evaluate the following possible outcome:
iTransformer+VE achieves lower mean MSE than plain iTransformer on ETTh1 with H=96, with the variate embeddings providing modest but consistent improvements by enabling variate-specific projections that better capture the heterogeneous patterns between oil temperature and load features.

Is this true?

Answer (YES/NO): NO